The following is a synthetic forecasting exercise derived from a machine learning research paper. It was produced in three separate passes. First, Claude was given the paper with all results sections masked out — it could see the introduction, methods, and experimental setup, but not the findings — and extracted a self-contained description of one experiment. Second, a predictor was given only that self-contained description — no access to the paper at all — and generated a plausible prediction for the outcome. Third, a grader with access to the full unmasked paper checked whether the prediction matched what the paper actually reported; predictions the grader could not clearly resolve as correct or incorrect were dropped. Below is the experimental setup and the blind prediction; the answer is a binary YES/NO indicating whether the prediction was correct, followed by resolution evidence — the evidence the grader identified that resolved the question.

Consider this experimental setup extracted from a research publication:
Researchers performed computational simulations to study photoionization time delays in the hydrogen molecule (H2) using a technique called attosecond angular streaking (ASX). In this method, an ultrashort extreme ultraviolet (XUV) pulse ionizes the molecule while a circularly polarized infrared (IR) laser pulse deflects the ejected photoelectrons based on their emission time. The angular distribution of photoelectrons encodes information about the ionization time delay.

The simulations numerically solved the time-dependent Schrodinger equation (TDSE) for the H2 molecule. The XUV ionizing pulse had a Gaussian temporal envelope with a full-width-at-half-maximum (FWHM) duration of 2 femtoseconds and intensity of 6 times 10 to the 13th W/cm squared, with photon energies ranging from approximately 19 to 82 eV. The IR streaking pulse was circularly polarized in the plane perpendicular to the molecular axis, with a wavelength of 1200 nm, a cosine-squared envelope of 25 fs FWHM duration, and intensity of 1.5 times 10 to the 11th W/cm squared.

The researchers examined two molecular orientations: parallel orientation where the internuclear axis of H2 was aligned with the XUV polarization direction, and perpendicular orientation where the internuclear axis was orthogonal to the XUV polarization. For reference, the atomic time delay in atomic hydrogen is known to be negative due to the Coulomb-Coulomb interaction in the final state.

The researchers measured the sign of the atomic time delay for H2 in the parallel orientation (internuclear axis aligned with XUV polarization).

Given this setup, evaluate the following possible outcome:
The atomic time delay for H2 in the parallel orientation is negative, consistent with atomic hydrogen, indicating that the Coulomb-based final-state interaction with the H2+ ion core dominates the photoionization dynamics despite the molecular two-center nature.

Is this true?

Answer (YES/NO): NO